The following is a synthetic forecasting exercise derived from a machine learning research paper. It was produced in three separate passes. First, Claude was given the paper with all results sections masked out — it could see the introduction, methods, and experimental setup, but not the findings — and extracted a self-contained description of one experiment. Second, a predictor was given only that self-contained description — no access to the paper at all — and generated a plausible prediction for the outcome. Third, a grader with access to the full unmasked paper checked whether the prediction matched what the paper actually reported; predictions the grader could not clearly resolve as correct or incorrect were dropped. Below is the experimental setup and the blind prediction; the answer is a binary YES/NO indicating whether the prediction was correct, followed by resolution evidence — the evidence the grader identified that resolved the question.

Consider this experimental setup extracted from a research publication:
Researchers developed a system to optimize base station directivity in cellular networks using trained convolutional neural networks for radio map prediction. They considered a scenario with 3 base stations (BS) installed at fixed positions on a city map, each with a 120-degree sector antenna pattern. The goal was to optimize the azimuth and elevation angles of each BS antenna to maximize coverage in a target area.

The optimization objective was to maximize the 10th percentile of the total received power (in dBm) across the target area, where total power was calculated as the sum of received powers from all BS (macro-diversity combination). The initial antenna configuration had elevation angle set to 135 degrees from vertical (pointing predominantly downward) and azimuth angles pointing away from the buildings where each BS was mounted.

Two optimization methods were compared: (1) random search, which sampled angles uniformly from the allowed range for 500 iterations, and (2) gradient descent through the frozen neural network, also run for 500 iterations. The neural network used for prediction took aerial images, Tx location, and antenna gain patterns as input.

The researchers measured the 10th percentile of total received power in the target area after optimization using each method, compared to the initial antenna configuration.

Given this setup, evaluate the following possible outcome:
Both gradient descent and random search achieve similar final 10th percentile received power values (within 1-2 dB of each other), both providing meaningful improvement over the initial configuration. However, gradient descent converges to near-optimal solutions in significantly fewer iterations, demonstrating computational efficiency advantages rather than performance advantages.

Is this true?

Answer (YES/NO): NO